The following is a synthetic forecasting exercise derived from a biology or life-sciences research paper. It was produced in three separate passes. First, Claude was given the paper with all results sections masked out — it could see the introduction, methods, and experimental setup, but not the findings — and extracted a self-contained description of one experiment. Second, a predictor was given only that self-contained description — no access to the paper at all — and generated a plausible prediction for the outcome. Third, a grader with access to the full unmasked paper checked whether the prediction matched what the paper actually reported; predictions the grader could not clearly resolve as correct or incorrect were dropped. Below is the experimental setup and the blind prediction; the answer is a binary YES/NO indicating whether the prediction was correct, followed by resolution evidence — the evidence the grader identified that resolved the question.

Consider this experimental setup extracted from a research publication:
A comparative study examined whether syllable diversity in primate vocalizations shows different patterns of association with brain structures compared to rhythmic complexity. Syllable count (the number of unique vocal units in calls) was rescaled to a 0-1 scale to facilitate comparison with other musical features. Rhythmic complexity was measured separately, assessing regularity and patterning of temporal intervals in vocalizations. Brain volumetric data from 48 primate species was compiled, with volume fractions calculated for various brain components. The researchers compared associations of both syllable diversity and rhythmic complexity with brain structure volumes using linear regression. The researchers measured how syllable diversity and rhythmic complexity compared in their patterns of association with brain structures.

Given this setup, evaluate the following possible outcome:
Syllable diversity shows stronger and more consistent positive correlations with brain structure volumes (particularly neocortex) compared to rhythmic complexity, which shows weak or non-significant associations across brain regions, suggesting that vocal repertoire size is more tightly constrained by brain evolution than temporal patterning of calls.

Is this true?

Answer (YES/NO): NO